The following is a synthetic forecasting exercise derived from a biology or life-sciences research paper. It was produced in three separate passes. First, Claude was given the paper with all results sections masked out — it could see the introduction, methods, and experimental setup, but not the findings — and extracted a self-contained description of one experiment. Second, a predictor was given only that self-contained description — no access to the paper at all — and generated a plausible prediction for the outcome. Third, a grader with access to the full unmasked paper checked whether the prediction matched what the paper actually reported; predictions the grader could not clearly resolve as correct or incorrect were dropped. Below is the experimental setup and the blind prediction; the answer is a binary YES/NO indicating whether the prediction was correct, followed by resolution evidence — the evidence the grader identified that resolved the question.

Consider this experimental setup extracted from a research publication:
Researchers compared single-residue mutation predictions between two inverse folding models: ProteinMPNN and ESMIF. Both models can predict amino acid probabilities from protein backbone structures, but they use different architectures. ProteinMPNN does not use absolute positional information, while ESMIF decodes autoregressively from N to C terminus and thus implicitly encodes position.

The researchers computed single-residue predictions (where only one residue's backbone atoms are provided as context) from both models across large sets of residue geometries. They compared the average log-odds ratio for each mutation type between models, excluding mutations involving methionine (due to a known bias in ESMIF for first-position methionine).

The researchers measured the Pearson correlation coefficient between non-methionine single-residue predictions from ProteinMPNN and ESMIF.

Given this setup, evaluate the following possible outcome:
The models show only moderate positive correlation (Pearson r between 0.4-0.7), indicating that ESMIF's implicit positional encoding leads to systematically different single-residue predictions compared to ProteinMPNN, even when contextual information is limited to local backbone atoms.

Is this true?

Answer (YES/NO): NO